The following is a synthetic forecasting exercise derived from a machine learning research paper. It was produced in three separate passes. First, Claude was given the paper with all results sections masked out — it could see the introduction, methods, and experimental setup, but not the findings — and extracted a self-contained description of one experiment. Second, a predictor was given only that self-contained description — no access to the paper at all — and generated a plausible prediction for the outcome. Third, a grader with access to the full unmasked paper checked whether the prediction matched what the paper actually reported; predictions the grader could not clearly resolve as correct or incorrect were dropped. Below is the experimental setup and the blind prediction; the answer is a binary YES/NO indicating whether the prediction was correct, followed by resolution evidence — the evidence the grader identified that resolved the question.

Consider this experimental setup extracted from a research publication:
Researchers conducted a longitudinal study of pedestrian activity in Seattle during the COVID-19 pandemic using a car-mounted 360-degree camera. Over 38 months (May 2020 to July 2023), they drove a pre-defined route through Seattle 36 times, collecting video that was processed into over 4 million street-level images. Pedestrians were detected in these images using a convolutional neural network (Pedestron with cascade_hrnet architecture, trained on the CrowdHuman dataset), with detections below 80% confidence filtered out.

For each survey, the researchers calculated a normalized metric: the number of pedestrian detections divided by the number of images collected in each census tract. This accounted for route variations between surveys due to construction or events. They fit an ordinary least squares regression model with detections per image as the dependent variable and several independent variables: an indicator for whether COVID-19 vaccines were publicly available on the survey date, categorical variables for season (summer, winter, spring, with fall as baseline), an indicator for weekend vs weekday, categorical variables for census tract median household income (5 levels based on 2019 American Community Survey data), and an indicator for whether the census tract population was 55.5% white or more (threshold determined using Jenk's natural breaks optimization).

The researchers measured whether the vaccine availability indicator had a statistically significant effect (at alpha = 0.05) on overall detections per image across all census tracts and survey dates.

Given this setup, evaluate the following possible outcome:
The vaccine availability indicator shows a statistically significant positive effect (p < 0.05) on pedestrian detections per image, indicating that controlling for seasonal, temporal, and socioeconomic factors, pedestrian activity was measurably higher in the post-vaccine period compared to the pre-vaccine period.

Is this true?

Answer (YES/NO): NO